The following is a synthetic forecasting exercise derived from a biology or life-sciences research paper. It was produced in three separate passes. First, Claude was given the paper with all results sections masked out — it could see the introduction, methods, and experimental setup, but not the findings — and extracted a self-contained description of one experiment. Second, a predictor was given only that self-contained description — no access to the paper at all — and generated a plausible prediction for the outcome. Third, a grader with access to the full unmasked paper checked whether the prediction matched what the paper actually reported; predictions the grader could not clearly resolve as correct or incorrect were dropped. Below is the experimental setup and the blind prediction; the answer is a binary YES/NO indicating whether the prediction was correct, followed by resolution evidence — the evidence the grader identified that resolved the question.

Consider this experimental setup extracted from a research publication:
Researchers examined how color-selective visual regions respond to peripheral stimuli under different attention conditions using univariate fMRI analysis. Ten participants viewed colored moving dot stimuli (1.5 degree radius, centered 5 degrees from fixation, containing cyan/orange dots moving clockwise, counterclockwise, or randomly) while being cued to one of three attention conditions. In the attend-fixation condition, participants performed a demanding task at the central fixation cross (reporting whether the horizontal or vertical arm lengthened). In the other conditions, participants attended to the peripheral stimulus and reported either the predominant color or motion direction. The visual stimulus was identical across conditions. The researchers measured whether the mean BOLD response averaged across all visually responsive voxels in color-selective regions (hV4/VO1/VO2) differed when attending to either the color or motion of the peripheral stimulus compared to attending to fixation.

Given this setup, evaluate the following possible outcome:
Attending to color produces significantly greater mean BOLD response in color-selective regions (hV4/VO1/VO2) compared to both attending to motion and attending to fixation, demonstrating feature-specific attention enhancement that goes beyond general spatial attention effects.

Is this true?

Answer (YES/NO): NO